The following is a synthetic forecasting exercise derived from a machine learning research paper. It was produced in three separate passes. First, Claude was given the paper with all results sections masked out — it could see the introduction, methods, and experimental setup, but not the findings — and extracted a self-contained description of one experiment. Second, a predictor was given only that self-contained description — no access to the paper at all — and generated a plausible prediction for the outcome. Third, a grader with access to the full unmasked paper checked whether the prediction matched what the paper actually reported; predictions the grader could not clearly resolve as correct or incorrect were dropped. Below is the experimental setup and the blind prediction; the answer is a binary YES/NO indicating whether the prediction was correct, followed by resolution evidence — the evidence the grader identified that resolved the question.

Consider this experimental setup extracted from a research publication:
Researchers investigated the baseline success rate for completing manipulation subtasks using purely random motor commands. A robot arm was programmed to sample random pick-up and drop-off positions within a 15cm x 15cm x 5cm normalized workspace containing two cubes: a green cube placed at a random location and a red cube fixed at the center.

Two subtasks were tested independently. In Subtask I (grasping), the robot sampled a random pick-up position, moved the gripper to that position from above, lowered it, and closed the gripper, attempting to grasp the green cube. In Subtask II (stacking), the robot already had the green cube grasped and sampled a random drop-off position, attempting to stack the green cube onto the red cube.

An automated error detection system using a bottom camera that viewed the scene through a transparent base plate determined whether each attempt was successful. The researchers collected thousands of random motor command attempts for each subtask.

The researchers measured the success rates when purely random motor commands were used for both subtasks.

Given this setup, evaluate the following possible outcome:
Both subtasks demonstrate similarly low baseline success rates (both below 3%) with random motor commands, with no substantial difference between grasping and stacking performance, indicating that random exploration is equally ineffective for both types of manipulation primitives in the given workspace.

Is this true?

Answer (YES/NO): NO